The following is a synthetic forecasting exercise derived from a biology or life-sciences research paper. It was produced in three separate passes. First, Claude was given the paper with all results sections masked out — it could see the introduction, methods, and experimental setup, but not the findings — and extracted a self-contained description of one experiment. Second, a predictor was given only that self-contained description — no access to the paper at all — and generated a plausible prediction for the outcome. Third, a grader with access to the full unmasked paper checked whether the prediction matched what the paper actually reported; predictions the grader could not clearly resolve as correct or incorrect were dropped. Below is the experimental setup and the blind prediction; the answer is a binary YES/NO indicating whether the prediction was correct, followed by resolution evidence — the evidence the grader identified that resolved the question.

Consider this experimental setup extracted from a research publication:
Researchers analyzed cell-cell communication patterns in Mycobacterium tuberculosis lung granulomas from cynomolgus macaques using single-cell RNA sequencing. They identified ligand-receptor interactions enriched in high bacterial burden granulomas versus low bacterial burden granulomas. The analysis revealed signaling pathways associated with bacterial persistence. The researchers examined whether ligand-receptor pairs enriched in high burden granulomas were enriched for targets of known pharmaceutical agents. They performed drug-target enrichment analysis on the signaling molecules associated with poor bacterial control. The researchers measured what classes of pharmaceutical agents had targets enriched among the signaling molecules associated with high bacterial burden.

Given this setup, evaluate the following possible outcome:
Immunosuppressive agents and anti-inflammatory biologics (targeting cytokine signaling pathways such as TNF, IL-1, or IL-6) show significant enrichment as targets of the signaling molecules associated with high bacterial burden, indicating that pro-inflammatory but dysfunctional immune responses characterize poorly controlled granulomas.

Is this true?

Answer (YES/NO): NO